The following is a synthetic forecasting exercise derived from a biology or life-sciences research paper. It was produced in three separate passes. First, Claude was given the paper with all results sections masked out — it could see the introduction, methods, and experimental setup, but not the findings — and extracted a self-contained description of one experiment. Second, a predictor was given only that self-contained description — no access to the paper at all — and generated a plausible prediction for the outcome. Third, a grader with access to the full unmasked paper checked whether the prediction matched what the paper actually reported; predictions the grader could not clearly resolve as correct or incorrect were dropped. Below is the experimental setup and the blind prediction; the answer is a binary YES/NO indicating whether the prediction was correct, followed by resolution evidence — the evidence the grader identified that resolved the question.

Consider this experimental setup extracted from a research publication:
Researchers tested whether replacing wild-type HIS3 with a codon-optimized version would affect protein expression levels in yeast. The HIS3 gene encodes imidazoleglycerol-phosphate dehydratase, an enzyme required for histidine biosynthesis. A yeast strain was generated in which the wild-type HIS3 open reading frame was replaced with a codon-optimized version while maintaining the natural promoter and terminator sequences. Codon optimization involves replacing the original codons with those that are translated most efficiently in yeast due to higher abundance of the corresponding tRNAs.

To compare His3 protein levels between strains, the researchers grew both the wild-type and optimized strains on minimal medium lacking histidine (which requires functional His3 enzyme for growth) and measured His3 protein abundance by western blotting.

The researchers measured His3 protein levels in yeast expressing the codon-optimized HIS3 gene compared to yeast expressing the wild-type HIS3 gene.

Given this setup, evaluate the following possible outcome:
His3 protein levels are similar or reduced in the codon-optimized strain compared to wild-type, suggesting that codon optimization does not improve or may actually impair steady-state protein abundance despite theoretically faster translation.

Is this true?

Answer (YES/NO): NO